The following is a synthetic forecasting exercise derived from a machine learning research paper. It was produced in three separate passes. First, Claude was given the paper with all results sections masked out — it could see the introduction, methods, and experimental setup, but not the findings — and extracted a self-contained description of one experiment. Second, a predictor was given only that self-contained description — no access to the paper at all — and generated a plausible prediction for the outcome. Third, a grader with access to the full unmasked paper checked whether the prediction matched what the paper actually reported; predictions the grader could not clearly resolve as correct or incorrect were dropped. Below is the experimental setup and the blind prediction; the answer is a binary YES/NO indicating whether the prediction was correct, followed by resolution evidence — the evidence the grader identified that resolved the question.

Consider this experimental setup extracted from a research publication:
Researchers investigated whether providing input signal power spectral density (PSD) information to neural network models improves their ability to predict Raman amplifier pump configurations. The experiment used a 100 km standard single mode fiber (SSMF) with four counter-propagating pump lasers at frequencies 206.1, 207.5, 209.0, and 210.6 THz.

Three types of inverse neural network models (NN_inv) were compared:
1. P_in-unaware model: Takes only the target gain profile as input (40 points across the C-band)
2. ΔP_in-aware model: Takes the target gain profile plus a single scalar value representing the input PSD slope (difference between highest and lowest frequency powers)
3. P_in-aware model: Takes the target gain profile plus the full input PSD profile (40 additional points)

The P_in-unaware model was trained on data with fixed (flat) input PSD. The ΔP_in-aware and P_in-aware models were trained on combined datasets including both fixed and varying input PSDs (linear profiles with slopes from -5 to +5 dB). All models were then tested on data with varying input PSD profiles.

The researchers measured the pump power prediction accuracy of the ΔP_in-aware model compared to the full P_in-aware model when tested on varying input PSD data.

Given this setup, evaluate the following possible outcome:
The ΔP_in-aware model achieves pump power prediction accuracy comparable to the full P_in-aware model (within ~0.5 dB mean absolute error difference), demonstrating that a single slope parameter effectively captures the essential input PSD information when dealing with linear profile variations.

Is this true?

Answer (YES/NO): YES